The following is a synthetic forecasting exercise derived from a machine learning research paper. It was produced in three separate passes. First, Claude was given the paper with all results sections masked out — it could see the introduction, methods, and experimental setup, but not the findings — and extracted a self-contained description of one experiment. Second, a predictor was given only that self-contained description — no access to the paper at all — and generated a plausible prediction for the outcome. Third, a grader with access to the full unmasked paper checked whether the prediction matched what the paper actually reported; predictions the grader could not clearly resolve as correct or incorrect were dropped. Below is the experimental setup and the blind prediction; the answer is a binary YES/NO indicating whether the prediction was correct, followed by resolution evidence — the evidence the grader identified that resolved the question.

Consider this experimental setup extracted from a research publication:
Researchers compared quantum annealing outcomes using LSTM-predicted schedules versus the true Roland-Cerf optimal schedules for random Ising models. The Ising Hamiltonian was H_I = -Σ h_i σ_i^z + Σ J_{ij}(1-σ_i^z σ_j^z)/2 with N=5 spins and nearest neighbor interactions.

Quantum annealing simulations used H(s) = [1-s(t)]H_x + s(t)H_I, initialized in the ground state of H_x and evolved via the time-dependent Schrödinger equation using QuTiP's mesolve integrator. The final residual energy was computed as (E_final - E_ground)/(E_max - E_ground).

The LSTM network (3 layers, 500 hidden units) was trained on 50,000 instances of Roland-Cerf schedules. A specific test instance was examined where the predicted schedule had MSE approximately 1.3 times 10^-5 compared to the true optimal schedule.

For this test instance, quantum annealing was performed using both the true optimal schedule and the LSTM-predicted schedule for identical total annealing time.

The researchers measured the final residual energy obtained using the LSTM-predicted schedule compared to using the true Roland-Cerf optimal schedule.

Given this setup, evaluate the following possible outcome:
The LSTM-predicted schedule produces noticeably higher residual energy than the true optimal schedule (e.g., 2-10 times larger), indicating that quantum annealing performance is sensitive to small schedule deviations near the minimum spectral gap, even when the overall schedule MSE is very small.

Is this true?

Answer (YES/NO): NO